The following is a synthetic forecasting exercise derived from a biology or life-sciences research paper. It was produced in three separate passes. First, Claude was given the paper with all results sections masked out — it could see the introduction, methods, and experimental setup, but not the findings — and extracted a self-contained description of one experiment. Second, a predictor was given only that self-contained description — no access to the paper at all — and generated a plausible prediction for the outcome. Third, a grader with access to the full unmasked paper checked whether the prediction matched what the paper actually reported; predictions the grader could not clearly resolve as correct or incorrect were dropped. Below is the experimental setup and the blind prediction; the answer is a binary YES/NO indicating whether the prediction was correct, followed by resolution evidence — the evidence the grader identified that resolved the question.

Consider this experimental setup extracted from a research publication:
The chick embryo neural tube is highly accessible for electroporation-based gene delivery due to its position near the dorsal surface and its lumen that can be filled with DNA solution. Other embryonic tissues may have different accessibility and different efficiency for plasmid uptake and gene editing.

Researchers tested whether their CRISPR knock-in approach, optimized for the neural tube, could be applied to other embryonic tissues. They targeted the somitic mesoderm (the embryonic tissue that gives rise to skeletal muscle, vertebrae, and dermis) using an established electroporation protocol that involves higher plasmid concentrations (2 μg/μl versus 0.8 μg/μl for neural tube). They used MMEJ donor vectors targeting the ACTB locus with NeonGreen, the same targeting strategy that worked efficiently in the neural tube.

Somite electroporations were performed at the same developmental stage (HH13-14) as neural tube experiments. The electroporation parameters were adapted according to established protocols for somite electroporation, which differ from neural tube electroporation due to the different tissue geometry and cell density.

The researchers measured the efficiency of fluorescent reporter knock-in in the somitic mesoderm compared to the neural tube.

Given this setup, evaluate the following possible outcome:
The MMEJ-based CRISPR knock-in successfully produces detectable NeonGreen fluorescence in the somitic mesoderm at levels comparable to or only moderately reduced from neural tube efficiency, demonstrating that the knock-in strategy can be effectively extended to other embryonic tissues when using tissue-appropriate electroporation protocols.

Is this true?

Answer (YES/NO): NO